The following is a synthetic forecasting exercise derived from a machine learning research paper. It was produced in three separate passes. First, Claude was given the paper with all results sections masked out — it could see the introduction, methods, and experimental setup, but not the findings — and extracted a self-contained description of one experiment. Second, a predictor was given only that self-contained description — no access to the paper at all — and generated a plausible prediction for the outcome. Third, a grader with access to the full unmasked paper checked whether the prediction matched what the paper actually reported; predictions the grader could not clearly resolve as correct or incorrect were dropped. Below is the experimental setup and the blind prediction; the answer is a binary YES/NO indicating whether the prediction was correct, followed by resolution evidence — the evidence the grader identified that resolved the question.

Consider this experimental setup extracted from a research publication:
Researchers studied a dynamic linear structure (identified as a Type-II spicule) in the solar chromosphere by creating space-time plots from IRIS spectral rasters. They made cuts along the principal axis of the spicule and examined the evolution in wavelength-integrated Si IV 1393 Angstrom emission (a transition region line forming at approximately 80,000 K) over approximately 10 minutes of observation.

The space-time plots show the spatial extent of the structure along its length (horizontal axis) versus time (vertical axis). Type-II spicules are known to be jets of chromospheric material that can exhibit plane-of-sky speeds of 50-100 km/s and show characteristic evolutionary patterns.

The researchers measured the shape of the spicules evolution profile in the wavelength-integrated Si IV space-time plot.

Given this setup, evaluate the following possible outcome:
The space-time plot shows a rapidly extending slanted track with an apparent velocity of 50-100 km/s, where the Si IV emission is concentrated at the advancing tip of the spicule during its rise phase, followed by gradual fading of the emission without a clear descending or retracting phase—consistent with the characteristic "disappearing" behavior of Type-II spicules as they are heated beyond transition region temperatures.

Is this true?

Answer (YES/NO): NO